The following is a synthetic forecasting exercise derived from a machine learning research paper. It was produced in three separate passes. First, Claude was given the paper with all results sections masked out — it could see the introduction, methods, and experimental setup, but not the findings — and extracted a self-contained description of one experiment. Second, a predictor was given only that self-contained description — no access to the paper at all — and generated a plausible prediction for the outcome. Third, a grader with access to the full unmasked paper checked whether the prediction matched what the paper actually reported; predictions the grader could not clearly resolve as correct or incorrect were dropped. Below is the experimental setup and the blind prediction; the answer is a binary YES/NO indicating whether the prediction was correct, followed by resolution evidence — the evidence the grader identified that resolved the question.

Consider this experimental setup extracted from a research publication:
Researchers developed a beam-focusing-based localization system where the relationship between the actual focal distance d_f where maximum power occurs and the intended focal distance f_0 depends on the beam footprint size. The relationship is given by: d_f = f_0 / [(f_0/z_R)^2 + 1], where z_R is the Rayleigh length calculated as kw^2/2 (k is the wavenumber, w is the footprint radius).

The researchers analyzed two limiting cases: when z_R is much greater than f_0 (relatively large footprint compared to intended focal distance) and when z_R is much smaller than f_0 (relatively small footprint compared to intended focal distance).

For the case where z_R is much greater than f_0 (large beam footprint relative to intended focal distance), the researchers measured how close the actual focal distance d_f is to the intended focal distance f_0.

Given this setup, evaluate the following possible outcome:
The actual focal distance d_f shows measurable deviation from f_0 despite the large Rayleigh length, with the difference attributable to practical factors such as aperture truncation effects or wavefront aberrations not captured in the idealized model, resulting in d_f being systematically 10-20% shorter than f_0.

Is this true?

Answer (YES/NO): NO